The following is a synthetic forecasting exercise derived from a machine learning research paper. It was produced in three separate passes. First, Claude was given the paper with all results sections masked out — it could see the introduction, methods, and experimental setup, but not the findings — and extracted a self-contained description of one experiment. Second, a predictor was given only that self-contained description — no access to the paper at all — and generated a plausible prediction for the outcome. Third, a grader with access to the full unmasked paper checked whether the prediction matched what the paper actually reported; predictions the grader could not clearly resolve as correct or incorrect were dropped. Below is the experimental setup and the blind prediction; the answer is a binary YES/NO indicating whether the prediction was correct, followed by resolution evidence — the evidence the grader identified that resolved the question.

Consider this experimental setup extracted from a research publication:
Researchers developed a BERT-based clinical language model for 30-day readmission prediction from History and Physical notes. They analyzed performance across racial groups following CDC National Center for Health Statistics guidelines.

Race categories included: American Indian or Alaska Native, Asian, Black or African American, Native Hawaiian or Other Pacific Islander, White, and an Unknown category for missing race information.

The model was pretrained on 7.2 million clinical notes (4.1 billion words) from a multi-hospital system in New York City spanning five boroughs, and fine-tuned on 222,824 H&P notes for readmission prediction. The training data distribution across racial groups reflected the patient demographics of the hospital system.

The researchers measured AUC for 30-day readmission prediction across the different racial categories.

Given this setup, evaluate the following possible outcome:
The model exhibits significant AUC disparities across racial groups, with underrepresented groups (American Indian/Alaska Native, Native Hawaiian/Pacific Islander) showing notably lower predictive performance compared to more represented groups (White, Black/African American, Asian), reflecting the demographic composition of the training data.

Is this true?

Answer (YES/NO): NO